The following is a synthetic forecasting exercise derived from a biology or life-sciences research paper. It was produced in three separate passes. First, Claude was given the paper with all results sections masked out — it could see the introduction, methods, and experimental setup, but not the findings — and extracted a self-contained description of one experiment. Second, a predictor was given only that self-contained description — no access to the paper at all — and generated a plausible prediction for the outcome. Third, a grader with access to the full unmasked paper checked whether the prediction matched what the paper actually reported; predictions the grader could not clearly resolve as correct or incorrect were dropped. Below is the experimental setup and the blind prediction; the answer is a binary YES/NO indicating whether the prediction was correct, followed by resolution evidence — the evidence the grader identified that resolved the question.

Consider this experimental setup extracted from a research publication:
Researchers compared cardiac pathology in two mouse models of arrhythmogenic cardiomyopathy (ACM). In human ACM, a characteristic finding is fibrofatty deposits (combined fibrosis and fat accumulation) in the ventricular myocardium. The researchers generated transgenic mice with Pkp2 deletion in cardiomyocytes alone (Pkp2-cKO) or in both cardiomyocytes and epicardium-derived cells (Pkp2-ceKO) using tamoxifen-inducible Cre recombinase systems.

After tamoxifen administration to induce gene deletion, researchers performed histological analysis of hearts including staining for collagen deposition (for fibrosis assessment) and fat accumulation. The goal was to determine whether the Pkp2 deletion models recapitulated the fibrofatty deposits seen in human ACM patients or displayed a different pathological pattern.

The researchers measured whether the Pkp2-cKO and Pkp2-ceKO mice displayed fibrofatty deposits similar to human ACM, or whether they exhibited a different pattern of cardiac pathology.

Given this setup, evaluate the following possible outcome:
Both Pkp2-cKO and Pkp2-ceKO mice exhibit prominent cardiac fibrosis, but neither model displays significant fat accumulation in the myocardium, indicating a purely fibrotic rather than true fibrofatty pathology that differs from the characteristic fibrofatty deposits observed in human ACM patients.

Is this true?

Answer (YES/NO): YES